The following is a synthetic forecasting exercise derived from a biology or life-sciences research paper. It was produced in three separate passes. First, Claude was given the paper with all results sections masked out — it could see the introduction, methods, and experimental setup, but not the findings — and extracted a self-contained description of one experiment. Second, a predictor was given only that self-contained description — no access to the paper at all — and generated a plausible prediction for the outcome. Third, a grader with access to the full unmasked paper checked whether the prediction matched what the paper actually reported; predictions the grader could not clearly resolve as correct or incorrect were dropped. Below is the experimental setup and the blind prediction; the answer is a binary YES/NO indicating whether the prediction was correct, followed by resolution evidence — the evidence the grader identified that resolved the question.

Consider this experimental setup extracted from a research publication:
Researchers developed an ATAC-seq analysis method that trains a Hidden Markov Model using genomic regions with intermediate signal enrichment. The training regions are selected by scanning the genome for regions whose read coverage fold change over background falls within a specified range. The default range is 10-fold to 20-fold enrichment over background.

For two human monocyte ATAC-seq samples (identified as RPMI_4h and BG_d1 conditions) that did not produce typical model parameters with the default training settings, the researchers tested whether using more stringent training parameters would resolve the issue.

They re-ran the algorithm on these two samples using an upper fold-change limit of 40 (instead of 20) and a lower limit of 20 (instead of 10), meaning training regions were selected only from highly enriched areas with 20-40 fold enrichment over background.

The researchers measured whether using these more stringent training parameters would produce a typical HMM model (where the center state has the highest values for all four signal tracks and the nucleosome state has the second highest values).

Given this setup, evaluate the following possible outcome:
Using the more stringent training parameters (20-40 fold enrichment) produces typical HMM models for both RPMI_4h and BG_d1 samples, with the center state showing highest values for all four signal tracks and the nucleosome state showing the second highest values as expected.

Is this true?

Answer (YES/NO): YES